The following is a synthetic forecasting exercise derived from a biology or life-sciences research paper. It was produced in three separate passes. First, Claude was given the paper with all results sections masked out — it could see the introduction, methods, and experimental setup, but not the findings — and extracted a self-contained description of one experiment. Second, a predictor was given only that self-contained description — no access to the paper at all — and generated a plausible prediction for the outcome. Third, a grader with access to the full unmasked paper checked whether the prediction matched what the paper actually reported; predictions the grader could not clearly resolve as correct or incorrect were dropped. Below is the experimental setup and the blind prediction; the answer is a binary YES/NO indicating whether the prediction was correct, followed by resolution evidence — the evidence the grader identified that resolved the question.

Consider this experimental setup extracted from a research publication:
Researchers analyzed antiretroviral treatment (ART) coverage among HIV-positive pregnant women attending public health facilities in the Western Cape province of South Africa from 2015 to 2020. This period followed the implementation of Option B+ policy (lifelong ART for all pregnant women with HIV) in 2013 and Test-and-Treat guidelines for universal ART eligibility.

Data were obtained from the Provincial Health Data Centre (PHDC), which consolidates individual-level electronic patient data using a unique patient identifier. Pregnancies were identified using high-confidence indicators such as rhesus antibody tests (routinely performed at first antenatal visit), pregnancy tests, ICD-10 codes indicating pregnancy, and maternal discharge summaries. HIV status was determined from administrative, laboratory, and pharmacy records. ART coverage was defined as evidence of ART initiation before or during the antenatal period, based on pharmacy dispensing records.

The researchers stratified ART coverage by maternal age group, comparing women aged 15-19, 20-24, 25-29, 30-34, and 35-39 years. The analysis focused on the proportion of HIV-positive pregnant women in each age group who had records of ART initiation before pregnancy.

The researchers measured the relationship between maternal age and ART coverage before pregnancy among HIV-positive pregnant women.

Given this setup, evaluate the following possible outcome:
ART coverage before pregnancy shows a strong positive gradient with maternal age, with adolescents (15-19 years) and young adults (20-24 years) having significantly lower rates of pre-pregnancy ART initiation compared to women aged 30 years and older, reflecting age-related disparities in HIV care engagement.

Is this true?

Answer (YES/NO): YES